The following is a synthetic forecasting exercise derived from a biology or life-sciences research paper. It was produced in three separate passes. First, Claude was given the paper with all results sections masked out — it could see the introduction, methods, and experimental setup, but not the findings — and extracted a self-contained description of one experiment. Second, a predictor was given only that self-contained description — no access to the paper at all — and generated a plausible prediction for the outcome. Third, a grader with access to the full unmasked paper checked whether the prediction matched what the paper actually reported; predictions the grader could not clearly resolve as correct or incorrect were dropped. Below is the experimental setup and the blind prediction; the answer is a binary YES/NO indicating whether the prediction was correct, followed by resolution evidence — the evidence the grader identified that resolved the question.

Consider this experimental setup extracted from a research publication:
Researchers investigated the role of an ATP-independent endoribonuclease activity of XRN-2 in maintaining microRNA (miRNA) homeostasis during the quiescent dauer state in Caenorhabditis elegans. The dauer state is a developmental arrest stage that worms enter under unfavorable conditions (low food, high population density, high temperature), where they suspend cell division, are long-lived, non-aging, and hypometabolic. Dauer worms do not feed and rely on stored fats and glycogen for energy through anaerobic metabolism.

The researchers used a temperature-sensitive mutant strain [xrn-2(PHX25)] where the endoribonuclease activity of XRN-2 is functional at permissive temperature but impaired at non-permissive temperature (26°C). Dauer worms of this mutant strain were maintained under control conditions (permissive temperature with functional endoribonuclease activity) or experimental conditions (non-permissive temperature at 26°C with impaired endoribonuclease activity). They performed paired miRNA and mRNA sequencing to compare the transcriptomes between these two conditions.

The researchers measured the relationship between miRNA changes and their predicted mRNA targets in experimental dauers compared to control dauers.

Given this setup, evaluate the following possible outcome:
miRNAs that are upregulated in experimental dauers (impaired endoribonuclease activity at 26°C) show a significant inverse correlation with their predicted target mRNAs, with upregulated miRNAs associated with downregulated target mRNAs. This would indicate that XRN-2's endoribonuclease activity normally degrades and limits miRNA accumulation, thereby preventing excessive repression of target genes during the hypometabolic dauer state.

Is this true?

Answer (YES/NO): YES